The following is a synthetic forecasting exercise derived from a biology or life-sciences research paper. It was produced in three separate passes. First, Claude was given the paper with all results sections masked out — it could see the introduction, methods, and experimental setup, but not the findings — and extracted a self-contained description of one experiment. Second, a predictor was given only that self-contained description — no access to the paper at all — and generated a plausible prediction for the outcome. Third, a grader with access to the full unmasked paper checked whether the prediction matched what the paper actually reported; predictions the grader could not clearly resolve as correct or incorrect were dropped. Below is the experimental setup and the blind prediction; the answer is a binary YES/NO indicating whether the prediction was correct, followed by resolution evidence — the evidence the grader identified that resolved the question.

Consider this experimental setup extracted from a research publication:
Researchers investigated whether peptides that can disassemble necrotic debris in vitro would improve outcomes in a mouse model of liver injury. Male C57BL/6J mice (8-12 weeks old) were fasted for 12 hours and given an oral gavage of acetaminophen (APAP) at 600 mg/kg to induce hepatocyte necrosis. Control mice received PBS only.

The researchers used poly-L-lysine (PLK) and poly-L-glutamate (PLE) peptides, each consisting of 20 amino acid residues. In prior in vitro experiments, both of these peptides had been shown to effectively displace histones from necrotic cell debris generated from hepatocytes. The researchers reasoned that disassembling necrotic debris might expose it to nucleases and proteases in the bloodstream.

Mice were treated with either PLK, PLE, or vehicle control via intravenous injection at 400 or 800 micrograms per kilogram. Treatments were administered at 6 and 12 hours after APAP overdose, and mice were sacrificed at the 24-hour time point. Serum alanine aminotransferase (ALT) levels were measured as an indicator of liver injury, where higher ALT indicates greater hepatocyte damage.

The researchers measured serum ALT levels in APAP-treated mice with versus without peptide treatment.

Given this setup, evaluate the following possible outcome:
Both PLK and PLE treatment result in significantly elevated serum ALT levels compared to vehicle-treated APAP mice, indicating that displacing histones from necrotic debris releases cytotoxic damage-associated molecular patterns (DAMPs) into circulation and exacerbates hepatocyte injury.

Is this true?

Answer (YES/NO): NO